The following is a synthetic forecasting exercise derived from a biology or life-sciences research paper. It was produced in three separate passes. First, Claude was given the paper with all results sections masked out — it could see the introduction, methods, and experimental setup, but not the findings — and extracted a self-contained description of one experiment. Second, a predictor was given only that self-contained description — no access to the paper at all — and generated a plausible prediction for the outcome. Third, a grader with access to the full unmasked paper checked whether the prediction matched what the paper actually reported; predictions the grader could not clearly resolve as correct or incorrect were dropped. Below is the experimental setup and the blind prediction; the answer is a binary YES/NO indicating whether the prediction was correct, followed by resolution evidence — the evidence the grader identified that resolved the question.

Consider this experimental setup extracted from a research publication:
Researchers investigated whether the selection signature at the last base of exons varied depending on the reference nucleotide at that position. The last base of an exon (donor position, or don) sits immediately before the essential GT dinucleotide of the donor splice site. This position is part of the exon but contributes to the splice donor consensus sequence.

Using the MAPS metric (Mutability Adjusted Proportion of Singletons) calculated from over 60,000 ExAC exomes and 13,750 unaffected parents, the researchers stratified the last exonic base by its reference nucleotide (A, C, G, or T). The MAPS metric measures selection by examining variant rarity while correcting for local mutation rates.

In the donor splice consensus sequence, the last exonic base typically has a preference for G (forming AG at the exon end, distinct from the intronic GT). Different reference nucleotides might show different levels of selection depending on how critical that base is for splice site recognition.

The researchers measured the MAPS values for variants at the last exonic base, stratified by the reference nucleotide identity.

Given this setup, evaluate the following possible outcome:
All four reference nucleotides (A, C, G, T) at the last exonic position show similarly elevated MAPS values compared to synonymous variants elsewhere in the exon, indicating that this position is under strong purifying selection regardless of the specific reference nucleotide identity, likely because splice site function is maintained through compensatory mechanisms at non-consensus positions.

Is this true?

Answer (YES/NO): NO